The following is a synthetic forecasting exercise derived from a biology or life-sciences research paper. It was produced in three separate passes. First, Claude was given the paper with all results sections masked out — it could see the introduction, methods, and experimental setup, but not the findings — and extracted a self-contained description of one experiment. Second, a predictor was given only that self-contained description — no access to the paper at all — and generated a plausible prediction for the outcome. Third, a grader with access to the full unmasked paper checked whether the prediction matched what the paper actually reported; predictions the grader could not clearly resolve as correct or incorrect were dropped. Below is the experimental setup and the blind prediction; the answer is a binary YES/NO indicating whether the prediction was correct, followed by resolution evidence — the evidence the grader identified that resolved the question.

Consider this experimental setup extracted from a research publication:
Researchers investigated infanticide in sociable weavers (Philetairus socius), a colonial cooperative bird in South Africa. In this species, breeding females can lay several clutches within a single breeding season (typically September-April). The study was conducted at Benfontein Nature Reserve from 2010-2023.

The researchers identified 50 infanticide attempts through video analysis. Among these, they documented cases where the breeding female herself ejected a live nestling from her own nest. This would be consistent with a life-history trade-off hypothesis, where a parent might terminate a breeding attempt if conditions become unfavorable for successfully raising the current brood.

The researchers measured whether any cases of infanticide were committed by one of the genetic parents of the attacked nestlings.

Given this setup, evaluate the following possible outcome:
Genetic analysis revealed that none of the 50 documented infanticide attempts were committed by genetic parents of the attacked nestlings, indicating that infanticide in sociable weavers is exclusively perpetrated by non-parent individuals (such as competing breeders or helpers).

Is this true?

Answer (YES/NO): NO